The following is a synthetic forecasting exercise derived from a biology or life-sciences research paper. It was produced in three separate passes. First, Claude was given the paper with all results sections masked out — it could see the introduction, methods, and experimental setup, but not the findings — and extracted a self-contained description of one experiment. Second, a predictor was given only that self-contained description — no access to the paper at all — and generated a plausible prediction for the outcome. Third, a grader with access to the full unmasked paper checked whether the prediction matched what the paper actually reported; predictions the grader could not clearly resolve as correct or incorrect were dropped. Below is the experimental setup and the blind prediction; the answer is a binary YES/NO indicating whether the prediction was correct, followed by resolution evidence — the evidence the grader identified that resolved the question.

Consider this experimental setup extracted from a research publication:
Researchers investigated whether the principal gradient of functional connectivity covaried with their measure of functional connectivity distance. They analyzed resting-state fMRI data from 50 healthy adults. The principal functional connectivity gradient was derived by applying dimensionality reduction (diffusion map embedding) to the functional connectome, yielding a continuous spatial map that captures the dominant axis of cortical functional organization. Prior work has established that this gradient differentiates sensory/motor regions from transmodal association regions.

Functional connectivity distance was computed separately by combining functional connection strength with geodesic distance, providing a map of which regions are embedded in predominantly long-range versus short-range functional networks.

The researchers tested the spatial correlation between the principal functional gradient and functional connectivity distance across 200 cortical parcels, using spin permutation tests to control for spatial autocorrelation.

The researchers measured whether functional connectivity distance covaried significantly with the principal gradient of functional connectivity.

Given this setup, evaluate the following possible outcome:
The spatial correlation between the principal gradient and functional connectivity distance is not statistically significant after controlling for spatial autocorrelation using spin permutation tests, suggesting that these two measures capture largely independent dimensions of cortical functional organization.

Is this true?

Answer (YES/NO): NO